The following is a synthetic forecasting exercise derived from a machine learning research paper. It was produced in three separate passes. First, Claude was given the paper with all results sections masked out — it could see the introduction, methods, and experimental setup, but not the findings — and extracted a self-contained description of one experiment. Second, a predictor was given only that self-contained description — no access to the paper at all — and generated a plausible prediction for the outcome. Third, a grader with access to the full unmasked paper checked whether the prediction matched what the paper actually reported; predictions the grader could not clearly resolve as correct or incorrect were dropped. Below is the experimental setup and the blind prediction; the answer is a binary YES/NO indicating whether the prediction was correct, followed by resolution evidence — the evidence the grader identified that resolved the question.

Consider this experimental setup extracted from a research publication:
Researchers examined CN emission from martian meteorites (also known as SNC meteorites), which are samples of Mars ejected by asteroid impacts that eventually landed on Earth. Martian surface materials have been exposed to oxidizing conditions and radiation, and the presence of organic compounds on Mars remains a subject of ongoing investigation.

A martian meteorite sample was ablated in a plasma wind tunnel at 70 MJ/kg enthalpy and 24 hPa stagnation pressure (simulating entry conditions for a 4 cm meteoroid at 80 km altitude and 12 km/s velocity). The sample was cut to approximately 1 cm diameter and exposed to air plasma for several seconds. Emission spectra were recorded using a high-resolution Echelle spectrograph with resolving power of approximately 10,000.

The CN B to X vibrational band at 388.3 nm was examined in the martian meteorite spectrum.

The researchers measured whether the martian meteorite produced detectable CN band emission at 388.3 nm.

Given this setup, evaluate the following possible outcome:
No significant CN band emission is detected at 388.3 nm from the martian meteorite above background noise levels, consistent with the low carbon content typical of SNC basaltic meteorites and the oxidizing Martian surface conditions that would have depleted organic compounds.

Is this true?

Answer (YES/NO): YES